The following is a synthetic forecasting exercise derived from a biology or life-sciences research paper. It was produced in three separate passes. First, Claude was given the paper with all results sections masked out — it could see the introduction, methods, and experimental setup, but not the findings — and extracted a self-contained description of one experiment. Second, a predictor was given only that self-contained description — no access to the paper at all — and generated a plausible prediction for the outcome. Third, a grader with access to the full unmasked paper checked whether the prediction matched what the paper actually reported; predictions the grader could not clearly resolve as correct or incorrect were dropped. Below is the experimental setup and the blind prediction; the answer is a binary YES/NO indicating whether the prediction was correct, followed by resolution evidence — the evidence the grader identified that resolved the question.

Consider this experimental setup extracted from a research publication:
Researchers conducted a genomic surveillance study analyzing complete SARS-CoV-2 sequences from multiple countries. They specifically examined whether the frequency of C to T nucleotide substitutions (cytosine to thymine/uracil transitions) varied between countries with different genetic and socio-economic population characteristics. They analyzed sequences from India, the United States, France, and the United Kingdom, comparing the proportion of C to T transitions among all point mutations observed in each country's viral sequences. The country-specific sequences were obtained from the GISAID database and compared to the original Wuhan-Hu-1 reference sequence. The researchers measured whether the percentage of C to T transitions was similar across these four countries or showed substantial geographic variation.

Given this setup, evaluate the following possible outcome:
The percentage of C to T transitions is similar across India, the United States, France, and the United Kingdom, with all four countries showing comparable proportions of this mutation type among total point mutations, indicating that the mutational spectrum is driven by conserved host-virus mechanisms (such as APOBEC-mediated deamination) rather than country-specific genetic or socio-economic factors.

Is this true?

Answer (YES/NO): NO